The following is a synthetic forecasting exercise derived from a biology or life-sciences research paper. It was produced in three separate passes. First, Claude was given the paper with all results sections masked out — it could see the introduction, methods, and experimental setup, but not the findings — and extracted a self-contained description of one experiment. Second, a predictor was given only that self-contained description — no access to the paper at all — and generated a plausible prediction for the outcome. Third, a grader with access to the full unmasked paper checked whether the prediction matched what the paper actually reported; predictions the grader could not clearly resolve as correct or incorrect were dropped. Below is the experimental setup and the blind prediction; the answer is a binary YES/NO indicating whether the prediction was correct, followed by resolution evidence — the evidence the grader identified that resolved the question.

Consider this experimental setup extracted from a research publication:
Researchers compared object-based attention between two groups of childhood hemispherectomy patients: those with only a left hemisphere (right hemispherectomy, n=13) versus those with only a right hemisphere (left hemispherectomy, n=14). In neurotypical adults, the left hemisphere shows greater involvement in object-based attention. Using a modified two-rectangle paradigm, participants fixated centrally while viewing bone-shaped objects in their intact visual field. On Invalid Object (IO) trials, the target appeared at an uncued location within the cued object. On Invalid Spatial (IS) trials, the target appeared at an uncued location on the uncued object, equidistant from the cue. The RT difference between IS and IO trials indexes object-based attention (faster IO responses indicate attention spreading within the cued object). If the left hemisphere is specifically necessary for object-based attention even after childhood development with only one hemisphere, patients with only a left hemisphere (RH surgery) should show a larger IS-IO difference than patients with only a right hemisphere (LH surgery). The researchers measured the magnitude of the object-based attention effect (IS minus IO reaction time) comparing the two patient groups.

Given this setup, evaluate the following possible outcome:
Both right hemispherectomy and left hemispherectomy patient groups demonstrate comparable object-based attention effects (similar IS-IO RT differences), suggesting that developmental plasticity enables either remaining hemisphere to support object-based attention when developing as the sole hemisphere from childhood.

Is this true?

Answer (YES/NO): YES